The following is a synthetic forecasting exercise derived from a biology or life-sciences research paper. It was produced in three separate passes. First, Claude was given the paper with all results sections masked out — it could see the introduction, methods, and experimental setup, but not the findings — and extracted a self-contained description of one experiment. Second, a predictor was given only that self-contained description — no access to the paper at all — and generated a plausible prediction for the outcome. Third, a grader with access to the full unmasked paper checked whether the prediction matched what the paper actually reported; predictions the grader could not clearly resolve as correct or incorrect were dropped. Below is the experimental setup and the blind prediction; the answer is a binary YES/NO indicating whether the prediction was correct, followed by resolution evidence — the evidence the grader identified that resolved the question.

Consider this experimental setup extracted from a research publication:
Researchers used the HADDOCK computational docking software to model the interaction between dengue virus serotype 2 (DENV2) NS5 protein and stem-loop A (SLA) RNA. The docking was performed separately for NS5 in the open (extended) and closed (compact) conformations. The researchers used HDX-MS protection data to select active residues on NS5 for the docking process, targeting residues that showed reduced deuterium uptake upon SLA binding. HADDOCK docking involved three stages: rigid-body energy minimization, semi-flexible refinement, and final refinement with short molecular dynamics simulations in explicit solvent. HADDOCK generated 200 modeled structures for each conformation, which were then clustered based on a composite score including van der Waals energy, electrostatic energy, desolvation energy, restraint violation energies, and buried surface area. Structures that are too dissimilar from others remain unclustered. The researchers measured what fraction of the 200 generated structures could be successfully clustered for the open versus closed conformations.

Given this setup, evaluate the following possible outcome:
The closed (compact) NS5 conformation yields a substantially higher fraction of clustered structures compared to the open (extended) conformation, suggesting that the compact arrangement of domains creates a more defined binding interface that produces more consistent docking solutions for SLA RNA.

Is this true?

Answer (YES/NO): YES